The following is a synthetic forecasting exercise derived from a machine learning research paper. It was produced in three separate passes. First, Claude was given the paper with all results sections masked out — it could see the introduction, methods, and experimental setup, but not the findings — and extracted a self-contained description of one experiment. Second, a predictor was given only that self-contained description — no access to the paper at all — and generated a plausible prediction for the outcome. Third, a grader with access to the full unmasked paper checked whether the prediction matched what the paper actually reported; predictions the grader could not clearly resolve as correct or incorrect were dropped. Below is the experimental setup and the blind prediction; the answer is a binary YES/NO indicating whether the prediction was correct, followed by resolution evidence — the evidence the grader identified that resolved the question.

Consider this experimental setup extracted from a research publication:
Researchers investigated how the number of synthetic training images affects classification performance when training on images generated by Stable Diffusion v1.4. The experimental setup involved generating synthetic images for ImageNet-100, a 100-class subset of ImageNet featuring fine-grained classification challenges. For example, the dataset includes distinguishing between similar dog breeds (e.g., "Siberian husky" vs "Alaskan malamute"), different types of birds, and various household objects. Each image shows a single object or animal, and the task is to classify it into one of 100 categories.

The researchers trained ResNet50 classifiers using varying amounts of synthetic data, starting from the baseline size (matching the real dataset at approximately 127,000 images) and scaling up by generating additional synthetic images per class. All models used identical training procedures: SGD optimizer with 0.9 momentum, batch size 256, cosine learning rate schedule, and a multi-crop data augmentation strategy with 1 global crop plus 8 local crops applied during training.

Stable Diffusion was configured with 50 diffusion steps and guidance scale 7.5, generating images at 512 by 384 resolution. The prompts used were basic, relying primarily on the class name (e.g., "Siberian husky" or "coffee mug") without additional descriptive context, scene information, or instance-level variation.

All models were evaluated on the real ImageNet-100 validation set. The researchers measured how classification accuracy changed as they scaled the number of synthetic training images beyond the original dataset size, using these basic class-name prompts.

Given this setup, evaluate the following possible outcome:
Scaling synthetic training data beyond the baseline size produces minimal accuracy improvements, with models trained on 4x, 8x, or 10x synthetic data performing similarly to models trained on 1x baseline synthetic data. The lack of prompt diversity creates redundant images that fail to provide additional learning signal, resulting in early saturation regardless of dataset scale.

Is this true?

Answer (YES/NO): NO